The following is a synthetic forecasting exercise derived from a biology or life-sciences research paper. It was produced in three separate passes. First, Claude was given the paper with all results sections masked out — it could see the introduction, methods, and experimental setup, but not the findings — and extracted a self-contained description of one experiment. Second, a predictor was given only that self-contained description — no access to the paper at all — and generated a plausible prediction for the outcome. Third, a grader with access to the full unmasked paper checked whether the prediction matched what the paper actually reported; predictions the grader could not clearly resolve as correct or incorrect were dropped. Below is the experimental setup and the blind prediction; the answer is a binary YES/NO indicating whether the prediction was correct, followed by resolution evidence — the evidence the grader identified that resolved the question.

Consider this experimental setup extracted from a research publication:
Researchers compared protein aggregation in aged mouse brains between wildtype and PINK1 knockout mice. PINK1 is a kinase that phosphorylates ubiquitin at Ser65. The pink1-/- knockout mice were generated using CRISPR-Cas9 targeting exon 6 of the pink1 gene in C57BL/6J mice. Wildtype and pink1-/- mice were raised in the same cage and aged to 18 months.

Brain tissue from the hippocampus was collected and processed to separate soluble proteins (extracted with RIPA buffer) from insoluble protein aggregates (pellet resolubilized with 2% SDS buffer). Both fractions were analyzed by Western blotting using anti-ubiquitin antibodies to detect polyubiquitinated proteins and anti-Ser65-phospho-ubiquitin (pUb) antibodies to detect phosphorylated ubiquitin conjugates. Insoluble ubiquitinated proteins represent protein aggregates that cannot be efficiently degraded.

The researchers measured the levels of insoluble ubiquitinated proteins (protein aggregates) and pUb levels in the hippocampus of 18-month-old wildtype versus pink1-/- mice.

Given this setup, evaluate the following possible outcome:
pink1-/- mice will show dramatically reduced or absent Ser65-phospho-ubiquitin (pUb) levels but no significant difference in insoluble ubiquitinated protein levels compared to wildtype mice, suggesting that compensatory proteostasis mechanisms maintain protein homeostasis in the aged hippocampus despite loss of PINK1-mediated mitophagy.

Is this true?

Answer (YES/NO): NO